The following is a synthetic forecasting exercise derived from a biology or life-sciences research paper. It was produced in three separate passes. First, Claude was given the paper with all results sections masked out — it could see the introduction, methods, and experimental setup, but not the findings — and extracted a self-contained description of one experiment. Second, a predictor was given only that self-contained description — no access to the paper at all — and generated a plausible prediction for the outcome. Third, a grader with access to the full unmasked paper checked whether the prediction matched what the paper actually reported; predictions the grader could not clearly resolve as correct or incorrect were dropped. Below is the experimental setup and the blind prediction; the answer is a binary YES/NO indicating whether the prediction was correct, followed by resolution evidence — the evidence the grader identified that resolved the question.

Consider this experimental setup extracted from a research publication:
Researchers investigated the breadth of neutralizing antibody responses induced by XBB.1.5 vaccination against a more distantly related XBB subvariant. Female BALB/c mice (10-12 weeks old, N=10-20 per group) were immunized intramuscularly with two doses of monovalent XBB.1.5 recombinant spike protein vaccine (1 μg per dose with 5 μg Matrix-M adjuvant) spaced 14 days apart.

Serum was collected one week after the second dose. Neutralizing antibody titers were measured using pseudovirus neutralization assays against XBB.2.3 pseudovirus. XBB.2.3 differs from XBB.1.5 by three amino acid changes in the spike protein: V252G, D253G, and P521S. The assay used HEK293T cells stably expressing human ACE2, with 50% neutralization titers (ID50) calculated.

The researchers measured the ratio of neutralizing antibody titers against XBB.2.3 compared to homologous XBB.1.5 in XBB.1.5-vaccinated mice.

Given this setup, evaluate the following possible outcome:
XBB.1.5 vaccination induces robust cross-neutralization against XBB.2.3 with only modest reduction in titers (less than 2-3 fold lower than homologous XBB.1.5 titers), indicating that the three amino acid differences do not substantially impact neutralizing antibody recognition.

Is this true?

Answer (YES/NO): YES